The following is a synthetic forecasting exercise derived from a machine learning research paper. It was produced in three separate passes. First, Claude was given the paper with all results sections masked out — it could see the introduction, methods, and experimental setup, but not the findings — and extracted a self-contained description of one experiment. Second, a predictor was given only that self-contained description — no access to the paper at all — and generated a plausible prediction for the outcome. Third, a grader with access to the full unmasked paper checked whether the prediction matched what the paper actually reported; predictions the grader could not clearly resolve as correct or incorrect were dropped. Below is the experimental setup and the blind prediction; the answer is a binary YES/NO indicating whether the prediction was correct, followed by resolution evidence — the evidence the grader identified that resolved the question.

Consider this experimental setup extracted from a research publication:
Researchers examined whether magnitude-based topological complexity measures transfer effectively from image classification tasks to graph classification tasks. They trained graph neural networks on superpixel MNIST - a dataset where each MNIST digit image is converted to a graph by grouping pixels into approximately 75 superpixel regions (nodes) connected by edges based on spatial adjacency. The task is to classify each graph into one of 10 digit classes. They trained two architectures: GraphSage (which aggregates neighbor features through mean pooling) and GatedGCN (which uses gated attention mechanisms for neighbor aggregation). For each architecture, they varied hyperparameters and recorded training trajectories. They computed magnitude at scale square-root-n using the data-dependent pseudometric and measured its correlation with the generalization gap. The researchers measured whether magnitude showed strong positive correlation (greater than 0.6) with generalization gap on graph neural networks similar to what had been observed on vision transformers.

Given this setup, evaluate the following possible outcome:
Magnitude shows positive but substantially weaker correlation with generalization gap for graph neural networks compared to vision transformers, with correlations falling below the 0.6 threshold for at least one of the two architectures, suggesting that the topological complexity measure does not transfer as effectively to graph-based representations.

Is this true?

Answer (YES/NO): NO